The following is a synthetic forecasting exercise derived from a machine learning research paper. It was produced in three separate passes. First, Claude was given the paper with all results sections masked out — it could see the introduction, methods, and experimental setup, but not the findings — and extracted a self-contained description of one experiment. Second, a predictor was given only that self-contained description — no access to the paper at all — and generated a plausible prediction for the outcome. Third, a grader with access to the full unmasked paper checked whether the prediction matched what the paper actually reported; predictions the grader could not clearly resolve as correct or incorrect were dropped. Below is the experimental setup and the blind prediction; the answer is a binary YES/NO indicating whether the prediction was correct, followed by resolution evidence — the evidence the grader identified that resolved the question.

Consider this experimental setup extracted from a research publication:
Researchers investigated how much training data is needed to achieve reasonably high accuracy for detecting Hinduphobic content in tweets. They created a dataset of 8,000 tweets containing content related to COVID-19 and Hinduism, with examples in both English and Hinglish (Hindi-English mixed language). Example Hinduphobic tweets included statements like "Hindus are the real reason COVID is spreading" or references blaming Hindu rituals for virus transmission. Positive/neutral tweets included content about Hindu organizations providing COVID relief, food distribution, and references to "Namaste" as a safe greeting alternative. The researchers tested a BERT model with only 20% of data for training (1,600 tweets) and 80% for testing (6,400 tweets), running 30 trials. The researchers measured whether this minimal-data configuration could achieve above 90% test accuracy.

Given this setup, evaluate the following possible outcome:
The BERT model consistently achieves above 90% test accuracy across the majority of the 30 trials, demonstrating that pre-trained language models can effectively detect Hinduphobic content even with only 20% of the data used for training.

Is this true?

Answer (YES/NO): YES